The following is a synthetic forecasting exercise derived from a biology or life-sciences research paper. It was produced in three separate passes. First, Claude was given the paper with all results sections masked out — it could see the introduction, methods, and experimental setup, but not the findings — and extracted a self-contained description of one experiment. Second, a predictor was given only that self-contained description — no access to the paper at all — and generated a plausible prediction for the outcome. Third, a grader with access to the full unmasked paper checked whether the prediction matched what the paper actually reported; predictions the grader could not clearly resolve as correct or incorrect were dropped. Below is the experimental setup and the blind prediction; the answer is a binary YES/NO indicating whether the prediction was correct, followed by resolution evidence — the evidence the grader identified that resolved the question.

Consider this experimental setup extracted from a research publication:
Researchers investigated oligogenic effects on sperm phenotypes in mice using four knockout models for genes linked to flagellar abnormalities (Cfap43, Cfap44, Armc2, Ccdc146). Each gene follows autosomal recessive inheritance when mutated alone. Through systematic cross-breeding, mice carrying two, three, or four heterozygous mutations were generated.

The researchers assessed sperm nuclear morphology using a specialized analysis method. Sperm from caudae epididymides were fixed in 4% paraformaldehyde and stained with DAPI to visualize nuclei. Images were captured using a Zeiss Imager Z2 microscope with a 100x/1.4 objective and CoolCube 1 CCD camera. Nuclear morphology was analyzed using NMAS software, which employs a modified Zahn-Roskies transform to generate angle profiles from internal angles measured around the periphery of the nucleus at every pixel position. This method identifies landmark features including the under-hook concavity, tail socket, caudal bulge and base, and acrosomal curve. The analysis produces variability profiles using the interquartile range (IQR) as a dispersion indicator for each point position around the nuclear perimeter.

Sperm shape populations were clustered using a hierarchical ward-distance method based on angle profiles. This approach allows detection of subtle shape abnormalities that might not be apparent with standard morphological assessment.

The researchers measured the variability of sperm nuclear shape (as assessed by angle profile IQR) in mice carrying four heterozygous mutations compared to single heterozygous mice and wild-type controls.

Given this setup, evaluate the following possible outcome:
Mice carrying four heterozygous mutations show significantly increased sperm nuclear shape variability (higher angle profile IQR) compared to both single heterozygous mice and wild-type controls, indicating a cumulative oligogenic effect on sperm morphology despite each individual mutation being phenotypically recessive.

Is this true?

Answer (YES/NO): YES